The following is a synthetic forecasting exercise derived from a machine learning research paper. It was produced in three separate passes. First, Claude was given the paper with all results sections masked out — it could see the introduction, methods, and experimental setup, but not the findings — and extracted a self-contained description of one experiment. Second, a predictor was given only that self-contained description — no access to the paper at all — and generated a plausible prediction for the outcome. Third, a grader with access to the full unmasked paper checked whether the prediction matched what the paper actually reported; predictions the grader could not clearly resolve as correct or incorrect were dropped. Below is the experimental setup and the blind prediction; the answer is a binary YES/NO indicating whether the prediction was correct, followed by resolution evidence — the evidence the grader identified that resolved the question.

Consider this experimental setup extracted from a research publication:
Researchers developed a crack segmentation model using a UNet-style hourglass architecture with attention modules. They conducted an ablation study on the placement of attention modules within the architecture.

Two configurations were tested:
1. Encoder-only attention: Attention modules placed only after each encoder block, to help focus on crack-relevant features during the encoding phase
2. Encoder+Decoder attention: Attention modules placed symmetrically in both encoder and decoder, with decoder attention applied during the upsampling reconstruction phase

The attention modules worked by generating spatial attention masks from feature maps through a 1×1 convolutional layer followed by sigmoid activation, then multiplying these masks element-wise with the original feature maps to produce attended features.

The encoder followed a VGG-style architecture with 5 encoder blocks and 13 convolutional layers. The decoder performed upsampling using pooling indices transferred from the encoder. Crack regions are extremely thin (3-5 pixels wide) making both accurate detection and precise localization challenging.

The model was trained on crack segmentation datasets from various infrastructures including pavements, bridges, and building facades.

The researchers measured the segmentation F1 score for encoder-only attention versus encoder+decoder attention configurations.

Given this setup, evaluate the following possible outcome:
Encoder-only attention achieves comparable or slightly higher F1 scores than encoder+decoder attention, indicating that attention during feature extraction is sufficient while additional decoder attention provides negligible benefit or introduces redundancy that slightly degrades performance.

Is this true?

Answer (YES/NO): NO